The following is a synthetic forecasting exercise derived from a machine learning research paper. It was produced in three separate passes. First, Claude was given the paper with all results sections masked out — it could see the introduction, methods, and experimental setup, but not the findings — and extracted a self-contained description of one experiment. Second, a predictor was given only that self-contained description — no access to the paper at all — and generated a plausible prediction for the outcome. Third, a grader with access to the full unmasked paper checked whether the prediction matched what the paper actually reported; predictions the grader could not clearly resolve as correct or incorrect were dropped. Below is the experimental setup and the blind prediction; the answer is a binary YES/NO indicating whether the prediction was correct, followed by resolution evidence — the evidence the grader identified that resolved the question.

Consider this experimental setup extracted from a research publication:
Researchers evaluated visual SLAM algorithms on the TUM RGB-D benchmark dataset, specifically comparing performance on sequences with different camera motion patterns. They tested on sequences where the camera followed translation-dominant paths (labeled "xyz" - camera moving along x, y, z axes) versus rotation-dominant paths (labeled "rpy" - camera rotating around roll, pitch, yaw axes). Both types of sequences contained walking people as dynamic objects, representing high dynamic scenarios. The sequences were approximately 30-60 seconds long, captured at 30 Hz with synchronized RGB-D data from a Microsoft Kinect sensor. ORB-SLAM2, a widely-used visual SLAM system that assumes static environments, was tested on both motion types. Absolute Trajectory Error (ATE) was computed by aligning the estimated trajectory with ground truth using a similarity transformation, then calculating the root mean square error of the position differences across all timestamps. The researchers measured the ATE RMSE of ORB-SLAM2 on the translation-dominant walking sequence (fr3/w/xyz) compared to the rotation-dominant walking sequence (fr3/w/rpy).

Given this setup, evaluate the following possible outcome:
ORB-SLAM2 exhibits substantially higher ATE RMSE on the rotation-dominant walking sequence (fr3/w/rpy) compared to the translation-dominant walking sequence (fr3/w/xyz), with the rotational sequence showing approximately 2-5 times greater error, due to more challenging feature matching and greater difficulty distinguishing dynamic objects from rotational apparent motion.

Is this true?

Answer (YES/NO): NO